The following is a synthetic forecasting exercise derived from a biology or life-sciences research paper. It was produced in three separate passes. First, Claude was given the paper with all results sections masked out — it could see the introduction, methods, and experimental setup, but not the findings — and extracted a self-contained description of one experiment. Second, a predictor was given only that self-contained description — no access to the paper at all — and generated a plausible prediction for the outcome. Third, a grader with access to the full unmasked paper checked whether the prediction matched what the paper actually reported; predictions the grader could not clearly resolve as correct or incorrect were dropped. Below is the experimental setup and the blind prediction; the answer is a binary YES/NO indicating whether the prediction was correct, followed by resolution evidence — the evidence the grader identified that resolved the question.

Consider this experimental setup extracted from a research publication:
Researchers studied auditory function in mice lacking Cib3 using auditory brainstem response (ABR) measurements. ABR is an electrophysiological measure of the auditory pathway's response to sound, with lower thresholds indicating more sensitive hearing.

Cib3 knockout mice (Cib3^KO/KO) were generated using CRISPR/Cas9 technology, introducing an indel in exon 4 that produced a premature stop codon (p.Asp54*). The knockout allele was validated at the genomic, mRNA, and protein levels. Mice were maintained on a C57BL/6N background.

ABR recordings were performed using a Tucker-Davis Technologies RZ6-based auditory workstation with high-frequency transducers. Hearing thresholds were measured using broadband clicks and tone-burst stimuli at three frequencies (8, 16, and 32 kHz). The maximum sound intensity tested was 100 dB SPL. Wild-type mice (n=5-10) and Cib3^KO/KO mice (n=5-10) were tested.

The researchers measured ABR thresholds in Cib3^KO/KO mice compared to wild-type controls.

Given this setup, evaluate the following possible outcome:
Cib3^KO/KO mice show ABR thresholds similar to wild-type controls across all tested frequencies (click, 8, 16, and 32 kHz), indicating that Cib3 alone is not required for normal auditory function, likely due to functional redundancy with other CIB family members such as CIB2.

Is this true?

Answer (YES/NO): YES